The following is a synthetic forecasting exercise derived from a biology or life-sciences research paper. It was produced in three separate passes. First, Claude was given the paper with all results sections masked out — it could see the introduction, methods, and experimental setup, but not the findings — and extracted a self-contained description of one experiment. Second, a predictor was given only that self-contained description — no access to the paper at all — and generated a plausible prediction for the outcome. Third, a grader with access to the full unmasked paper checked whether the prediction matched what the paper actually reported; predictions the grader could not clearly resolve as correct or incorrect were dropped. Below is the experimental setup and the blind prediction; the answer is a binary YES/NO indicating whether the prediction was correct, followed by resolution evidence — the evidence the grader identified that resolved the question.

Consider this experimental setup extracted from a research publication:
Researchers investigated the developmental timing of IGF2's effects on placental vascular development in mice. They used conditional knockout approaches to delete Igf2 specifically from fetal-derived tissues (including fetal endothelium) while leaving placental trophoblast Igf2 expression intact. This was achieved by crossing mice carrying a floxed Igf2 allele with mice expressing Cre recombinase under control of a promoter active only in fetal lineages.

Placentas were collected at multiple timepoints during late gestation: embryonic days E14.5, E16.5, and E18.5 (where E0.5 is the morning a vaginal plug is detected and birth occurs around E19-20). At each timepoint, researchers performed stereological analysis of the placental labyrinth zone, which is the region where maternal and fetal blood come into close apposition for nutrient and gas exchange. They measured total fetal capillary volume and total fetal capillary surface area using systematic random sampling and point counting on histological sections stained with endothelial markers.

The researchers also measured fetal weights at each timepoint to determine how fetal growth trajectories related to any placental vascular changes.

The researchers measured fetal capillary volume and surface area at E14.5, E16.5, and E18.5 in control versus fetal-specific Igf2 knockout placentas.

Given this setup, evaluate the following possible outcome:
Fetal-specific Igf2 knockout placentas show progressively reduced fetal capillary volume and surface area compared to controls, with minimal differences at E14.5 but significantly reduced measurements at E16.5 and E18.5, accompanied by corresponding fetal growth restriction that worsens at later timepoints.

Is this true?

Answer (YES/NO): YES